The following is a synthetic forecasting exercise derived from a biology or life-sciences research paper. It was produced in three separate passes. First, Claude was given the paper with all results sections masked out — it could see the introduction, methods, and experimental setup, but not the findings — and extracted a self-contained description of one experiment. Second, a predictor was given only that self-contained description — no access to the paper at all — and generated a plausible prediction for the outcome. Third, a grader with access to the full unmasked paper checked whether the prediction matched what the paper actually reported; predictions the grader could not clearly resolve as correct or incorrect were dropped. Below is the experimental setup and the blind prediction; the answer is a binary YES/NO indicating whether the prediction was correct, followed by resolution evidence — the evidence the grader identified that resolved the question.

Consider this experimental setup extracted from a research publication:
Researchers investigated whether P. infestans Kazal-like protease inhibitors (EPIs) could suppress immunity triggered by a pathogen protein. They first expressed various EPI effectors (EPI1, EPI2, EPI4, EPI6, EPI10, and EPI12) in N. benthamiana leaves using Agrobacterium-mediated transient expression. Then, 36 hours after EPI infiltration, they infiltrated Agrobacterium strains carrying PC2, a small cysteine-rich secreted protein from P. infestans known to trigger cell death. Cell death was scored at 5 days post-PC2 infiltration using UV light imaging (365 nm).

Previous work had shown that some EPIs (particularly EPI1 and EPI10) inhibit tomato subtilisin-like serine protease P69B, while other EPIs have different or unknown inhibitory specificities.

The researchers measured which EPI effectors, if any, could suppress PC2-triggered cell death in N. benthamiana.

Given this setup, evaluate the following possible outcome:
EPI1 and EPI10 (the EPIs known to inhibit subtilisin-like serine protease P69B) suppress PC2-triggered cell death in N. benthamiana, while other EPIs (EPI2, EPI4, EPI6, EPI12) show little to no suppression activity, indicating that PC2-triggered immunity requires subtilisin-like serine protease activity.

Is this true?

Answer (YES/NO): NO